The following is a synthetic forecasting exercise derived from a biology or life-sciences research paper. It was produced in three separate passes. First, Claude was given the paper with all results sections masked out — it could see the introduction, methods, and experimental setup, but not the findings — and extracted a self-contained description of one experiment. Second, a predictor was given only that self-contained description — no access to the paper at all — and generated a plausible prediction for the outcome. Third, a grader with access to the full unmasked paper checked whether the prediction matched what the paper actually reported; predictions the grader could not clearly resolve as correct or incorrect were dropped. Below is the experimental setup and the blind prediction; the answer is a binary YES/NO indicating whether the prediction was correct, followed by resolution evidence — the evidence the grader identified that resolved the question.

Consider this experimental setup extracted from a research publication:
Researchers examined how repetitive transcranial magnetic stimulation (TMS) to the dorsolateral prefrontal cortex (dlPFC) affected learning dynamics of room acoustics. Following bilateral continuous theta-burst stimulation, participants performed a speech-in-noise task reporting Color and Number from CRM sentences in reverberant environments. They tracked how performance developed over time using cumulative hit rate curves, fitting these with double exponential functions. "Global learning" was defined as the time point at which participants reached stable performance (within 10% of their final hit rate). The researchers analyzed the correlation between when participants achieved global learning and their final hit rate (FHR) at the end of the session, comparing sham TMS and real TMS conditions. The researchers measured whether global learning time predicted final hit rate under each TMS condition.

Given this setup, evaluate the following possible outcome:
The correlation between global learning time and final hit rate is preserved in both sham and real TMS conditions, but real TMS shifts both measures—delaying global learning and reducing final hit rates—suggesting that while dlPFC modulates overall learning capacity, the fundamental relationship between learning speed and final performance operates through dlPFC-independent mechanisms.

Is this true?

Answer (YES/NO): NO